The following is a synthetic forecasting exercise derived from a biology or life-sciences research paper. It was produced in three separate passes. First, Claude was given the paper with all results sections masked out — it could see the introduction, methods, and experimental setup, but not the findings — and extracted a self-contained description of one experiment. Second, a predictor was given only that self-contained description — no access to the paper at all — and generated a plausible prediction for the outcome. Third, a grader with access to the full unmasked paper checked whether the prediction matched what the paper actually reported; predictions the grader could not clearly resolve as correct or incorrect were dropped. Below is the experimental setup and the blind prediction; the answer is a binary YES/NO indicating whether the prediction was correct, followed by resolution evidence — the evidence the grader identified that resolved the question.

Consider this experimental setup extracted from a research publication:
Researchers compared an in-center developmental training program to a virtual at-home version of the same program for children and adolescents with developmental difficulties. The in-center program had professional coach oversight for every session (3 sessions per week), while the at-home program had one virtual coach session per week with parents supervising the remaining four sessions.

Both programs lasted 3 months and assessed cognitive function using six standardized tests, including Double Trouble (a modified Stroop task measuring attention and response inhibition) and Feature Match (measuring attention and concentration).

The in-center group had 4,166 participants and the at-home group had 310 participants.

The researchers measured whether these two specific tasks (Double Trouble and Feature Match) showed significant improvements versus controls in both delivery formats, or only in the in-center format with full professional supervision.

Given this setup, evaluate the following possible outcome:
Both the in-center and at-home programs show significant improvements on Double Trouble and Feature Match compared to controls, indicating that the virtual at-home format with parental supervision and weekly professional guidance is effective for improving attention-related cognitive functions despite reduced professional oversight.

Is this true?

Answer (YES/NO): YES